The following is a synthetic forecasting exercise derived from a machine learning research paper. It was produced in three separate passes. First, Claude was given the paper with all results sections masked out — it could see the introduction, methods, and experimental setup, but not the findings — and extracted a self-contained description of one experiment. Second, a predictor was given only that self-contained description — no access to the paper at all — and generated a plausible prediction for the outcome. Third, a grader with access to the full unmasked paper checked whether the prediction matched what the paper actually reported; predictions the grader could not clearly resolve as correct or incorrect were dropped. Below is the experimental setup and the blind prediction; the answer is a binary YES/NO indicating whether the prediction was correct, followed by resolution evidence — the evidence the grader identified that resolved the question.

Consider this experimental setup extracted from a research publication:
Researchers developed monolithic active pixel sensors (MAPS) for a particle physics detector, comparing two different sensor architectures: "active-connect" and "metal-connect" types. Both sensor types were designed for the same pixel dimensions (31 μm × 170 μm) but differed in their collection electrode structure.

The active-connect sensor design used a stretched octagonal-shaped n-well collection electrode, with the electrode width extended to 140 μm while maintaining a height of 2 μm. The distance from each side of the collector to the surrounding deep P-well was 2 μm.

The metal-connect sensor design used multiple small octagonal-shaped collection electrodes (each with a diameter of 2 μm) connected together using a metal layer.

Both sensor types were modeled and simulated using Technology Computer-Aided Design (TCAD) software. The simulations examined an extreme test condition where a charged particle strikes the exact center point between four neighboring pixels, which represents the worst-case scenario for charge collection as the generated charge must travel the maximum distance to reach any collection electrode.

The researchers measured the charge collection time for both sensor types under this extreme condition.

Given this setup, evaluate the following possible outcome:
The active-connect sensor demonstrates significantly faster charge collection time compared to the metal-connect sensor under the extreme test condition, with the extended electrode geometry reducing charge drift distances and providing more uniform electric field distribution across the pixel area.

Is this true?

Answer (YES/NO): YES